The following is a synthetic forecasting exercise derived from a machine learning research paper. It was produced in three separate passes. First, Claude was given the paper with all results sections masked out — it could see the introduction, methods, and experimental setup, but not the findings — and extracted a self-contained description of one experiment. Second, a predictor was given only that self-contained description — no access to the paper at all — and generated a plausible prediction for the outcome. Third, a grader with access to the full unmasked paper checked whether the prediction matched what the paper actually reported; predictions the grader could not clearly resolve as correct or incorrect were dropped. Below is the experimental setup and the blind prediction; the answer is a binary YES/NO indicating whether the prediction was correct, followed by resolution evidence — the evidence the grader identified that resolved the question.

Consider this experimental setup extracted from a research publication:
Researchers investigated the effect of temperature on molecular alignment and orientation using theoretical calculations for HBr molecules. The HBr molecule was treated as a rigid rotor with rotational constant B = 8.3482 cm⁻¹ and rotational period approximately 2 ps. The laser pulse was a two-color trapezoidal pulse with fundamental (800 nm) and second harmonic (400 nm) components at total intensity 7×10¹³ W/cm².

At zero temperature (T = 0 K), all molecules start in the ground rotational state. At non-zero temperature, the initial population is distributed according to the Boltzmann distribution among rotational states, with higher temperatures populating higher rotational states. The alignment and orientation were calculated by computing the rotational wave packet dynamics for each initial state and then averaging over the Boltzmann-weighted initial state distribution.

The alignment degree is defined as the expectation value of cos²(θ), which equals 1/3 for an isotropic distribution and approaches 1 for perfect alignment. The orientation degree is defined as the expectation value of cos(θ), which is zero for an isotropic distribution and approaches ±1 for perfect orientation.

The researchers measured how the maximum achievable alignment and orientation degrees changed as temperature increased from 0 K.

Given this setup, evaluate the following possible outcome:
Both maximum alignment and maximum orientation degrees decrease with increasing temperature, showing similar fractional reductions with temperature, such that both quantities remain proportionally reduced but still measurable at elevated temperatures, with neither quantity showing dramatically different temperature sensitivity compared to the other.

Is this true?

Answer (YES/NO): NO